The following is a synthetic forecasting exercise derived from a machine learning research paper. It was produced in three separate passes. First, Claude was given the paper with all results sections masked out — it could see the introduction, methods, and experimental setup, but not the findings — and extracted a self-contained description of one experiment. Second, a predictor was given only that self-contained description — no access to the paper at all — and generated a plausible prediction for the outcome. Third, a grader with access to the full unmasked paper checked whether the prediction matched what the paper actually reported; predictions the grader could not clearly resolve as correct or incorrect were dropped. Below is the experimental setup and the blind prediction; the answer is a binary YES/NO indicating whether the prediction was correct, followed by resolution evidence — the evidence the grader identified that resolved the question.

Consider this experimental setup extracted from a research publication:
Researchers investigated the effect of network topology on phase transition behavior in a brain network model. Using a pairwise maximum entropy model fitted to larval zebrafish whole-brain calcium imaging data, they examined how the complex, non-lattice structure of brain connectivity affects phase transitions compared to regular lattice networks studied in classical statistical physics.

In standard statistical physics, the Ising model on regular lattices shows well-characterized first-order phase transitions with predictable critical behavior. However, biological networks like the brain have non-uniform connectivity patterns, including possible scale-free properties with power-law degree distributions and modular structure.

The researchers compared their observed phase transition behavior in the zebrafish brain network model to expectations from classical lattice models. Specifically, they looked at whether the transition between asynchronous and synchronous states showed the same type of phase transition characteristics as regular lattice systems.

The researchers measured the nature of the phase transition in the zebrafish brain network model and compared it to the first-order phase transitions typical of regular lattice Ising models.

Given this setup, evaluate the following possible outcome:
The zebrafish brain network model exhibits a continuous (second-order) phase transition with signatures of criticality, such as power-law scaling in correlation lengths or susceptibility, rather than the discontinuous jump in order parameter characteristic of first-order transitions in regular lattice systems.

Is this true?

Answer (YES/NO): NO